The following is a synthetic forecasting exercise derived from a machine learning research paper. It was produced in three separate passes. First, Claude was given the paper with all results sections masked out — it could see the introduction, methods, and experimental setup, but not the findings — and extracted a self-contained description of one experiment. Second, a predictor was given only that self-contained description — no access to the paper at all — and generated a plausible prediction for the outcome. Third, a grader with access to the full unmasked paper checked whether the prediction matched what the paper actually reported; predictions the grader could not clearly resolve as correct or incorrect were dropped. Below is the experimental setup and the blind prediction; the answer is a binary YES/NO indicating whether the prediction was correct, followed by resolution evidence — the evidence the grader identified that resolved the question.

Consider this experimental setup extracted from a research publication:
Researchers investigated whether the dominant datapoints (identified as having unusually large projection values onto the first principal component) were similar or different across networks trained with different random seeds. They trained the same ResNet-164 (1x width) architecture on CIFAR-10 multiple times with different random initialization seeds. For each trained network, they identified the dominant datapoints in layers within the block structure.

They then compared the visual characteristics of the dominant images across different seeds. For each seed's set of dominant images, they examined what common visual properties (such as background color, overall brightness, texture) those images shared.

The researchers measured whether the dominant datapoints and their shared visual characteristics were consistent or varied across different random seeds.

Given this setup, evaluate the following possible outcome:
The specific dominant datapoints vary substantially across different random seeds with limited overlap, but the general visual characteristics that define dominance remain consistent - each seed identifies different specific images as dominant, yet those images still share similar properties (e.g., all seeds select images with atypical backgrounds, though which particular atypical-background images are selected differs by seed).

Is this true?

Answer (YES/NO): NO